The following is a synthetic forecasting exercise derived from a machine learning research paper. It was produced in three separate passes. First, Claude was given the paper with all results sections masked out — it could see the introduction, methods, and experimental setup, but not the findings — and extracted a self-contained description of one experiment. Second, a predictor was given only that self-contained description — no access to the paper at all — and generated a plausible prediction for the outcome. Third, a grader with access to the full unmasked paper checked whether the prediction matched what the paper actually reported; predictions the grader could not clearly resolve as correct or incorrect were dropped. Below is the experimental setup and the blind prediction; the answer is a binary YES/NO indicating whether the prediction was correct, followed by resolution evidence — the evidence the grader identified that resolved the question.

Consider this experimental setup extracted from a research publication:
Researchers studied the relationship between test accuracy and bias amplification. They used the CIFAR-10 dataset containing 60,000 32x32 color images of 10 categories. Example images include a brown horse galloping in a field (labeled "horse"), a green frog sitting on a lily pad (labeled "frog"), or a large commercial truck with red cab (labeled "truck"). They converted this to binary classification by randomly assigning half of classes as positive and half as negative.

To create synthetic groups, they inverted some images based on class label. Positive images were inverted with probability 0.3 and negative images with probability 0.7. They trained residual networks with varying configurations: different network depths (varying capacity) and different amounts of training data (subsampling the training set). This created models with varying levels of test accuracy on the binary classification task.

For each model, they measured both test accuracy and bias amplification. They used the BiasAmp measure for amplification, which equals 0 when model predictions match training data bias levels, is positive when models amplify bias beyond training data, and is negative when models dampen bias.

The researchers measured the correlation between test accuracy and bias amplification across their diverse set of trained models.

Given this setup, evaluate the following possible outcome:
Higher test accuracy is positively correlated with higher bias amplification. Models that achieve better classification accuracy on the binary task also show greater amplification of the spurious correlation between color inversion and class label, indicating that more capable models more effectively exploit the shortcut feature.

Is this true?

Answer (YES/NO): NO